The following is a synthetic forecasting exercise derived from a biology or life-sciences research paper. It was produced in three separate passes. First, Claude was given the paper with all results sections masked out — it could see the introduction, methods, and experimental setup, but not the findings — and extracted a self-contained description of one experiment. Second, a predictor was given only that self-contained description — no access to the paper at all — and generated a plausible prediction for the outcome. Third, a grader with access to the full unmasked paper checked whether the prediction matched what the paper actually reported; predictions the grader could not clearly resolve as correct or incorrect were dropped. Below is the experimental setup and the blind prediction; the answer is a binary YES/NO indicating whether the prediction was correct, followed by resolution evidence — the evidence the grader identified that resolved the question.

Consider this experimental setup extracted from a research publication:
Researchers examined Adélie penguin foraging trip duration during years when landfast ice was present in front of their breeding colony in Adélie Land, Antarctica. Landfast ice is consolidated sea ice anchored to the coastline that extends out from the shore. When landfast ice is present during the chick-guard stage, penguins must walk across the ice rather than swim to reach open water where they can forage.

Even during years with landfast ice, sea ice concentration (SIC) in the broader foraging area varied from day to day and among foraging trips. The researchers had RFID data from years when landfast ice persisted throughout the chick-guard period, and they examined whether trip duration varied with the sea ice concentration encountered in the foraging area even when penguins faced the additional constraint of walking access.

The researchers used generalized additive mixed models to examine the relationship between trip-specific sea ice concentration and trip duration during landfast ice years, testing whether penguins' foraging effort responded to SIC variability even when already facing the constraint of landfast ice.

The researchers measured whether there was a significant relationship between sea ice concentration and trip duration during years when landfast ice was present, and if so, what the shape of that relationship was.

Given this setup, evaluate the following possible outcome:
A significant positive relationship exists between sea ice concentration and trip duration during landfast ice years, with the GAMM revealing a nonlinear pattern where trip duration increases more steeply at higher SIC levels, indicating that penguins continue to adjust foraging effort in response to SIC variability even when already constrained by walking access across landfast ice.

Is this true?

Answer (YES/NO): NO